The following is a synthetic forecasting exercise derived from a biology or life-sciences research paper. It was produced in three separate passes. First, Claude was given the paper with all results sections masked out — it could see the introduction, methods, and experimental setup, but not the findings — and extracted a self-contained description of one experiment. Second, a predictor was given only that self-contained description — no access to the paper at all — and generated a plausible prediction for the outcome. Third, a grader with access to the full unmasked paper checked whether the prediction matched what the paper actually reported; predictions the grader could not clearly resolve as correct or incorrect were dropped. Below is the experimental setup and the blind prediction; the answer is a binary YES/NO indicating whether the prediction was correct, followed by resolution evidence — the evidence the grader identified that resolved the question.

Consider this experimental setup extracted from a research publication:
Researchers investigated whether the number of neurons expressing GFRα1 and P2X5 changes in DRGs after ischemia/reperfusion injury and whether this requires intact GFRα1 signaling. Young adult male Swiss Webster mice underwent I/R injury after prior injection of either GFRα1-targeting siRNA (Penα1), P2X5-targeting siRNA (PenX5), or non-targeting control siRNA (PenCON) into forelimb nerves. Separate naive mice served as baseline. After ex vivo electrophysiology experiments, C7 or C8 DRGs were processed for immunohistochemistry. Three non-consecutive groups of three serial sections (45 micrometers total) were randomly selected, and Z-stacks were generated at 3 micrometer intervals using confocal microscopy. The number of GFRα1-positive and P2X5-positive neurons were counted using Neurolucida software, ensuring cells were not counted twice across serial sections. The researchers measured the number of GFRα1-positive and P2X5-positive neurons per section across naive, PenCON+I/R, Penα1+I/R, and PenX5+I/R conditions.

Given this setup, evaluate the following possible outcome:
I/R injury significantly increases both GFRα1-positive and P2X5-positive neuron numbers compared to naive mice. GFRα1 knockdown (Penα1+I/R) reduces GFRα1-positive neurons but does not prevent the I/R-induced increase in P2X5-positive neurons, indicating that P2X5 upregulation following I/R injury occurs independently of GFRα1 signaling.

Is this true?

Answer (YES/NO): NO